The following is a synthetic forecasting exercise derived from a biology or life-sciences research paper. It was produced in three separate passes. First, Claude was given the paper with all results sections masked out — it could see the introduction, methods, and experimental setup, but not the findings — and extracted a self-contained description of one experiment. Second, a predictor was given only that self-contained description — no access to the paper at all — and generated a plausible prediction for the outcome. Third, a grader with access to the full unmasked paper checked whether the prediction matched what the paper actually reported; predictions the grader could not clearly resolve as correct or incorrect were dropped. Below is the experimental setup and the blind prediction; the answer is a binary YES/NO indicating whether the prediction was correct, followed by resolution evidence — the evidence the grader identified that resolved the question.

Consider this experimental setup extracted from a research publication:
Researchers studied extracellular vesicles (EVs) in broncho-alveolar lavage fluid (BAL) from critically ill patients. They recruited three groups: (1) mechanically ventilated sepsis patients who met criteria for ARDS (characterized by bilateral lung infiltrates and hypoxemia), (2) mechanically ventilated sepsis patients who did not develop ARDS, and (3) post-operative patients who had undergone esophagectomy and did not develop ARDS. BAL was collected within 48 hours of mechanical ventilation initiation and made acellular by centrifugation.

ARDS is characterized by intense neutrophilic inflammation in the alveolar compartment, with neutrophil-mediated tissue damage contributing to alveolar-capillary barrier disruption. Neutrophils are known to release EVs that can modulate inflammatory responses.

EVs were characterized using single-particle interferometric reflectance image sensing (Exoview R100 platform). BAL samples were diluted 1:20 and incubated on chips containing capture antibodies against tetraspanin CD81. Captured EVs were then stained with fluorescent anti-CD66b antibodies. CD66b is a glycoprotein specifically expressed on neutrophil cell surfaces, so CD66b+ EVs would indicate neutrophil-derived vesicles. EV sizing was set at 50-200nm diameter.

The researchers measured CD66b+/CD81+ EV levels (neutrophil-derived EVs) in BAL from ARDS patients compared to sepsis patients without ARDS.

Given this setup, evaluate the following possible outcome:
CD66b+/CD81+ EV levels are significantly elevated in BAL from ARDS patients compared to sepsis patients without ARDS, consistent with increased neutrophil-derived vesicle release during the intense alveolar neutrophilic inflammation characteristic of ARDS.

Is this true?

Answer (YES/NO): NO